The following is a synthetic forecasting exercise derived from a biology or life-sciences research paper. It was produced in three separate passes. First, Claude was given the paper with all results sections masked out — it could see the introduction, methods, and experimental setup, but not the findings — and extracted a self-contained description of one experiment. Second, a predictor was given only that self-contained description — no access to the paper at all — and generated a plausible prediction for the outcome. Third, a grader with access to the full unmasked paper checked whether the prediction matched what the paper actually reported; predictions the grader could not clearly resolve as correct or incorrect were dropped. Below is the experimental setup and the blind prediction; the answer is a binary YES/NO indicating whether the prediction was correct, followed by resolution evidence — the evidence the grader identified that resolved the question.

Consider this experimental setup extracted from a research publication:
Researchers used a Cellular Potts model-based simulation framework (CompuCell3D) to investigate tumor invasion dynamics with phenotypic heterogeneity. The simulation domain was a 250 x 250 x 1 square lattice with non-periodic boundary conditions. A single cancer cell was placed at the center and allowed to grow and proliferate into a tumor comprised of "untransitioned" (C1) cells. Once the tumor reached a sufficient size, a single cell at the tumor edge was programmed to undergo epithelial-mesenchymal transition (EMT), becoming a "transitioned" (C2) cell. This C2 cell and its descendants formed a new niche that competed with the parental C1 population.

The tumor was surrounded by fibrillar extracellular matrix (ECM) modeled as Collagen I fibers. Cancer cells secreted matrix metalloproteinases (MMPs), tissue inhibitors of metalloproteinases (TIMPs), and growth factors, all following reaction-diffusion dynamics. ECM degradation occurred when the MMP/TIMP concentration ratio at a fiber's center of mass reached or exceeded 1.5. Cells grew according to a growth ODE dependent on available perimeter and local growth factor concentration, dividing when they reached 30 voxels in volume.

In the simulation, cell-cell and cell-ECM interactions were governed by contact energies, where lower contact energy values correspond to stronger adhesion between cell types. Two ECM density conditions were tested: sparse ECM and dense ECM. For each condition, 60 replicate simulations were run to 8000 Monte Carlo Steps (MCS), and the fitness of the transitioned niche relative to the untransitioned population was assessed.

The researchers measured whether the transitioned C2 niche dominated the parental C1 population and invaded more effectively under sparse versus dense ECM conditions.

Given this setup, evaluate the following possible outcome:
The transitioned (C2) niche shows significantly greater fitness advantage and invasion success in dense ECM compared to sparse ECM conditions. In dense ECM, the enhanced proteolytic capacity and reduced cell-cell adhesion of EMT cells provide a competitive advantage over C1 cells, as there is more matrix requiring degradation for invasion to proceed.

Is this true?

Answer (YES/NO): YES